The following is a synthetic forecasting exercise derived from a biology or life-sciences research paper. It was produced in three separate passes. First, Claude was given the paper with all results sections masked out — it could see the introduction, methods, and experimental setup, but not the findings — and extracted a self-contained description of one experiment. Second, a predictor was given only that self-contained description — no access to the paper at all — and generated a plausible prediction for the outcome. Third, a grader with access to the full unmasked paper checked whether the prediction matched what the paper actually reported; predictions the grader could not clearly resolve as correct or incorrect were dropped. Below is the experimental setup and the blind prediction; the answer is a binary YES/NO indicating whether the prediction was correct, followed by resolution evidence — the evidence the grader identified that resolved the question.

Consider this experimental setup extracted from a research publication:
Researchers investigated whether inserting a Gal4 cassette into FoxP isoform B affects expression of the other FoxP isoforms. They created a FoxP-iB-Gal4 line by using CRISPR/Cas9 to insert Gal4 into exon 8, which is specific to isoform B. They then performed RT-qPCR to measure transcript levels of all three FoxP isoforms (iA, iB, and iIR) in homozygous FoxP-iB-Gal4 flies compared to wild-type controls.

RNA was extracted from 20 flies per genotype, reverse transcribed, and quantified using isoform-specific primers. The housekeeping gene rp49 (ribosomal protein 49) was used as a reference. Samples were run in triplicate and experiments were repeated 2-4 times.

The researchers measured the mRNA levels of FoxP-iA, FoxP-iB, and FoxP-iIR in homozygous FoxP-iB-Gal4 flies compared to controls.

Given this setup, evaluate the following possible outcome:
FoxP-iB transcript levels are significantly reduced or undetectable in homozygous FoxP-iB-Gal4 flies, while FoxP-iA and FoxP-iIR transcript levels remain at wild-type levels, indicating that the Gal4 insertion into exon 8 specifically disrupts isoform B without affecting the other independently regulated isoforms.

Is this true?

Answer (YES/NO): YES